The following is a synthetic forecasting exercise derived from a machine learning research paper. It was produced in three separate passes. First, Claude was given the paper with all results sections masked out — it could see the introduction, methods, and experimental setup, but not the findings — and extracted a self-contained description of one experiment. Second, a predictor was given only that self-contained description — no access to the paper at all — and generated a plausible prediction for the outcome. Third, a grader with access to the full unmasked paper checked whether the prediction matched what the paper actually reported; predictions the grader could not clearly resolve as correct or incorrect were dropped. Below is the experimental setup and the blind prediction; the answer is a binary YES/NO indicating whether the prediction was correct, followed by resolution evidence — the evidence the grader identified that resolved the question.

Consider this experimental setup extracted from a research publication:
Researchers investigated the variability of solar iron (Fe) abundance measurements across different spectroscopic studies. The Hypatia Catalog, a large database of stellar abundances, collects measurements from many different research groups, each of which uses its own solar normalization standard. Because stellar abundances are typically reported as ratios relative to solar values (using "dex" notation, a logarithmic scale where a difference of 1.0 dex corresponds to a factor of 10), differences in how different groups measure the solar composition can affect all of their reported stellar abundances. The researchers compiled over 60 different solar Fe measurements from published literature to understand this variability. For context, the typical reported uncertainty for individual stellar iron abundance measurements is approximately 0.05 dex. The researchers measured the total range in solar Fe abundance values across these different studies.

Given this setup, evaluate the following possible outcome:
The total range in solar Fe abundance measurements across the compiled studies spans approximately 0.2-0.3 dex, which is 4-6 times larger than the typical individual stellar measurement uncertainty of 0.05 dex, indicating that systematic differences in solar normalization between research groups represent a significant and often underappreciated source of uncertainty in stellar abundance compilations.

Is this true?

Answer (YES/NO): YES